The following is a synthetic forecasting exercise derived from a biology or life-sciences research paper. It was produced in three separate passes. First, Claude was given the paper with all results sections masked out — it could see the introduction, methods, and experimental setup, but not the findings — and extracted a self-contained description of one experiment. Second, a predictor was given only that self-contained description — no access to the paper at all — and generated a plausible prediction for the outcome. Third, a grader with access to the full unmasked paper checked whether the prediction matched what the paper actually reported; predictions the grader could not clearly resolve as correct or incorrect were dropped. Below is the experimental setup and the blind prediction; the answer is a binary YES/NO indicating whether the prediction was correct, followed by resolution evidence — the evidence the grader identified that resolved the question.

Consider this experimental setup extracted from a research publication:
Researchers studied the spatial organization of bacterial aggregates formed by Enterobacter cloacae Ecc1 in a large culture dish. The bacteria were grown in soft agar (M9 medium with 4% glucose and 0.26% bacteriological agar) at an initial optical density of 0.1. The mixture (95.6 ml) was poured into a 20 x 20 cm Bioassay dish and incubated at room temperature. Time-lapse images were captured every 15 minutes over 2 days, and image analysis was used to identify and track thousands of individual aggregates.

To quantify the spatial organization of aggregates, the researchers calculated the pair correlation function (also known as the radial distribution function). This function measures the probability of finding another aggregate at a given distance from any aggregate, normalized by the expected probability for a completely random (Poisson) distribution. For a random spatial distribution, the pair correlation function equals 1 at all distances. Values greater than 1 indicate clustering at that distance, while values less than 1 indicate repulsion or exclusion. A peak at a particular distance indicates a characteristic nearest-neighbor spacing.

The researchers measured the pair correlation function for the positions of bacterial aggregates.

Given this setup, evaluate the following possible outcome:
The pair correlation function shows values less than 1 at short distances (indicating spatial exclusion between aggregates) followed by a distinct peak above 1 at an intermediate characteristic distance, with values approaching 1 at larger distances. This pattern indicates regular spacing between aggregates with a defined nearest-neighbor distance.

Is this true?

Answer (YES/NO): YES